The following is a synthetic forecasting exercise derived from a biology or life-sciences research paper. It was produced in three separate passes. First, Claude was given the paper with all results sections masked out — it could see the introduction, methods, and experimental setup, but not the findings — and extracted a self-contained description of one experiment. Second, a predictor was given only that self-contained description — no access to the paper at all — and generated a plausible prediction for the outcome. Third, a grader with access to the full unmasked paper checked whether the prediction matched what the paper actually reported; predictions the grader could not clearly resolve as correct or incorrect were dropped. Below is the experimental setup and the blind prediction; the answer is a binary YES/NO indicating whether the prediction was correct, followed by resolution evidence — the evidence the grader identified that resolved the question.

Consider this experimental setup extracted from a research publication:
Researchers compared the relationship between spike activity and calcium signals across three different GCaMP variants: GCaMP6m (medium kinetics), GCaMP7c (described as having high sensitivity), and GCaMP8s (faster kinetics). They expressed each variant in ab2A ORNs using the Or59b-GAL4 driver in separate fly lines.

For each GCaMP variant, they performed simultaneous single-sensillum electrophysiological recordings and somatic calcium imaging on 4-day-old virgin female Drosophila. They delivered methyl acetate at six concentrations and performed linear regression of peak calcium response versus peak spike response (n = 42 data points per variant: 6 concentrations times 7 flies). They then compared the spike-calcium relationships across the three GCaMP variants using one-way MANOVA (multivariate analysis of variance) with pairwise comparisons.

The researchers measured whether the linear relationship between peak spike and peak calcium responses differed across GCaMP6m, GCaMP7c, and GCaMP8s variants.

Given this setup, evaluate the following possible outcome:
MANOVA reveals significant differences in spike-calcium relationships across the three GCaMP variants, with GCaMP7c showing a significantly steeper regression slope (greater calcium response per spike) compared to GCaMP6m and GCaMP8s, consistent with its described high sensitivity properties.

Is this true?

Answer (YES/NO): NO